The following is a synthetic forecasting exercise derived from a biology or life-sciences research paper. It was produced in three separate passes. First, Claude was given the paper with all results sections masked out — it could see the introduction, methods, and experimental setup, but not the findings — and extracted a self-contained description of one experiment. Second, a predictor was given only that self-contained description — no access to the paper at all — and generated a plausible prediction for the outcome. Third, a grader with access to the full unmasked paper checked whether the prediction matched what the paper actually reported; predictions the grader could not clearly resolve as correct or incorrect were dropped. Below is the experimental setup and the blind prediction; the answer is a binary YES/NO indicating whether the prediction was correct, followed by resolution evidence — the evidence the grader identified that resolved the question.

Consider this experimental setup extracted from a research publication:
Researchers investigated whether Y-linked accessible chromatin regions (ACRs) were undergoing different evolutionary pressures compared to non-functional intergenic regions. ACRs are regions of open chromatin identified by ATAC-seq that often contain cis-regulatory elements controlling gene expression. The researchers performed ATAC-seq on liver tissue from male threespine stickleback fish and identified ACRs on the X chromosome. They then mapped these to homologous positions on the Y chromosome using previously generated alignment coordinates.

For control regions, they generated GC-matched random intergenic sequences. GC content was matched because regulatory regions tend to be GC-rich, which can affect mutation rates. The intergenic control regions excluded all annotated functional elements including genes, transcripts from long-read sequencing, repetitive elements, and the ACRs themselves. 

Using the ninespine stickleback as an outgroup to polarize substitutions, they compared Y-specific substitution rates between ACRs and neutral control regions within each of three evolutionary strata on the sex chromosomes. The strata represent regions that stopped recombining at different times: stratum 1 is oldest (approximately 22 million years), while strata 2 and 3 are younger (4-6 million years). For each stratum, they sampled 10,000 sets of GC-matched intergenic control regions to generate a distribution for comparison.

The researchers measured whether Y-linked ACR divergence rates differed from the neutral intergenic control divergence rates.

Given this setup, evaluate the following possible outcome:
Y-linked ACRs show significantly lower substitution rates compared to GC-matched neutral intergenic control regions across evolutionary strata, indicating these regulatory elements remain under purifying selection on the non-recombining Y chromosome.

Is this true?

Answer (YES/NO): NO